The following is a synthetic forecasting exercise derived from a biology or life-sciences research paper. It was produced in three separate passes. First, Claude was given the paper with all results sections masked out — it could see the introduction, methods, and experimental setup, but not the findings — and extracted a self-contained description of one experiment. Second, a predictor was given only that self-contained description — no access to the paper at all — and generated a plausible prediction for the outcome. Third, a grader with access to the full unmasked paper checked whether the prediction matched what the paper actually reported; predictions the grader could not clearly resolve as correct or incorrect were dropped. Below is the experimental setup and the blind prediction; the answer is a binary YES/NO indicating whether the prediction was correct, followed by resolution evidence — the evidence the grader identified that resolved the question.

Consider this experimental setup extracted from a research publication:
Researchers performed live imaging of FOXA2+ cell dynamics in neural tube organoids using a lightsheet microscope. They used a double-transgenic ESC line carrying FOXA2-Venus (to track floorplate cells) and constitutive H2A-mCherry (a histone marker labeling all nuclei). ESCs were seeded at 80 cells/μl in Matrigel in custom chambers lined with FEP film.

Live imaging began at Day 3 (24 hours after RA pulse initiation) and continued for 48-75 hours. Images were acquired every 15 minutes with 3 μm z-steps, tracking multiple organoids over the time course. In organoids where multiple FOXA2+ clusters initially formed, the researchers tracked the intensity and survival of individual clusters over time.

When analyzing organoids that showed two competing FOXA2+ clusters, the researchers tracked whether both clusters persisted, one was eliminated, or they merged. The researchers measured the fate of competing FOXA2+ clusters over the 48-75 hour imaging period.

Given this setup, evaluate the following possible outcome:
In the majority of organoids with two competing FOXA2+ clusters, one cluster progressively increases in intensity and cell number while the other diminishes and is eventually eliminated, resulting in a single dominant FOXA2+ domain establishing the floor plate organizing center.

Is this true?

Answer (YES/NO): YES